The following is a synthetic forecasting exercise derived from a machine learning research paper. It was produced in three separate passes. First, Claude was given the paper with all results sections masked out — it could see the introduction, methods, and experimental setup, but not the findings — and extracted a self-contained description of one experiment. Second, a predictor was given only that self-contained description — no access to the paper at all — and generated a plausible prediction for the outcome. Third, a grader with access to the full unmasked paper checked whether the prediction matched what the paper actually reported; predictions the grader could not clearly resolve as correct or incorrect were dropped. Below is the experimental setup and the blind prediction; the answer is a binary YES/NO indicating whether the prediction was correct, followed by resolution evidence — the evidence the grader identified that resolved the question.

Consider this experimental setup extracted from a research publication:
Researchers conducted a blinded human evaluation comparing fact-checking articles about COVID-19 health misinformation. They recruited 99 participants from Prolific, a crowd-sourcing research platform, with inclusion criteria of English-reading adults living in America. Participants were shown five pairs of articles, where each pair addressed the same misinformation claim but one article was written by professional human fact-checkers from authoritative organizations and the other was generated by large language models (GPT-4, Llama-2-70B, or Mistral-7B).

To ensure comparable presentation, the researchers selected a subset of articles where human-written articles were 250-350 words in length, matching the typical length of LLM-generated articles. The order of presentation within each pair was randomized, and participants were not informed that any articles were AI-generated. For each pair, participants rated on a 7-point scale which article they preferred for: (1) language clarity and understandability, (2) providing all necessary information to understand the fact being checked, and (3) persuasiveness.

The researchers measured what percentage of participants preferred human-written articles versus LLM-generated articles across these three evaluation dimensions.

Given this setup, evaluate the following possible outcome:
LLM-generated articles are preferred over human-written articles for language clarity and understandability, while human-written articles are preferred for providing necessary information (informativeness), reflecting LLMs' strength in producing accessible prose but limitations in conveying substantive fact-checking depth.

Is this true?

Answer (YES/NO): NO